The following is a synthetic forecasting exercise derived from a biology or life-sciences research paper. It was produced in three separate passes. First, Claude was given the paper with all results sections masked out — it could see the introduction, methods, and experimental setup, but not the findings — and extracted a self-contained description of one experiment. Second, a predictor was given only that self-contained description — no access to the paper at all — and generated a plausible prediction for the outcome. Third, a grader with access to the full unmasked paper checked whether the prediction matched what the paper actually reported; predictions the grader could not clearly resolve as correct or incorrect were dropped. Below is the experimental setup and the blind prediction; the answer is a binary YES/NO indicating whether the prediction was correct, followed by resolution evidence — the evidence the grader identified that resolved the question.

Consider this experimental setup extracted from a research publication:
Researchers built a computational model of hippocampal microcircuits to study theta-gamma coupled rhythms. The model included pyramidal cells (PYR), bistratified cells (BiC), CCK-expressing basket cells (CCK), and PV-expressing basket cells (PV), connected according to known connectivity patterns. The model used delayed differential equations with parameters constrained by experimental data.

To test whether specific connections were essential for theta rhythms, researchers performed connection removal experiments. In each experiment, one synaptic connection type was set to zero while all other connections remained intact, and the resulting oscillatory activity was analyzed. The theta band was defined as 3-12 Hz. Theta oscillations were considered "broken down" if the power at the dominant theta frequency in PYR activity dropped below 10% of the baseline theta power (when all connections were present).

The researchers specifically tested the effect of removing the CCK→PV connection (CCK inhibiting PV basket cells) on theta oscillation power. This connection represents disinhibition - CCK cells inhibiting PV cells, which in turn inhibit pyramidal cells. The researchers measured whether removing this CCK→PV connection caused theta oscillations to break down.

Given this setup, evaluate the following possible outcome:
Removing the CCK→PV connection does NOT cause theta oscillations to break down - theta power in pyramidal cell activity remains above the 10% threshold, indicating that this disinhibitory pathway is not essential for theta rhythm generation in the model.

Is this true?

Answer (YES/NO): NO